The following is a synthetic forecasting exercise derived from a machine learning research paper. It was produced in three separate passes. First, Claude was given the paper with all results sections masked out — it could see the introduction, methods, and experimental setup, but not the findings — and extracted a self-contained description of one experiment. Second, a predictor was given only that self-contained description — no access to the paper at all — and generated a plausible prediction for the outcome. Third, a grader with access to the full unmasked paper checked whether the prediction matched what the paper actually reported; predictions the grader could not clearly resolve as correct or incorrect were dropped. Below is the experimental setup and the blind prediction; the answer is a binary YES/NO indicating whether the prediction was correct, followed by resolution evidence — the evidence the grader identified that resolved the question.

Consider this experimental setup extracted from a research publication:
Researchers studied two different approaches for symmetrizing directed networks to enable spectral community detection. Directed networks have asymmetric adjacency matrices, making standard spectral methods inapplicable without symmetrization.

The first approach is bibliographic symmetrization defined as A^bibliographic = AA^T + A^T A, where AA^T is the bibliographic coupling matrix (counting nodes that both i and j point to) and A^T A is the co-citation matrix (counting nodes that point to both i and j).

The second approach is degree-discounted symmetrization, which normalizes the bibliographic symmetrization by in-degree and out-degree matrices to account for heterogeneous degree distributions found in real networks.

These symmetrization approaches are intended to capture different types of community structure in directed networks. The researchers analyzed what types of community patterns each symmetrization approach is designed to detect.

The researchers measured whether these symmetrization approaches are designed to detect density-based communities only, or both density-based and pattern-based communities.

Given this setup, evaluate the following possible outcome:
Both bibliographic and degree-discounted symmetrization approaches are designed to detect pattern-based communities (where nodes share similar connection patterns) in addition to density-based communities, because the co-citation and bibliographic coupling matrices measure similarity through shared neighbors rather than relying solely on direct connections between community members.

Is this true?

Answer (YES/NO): YES